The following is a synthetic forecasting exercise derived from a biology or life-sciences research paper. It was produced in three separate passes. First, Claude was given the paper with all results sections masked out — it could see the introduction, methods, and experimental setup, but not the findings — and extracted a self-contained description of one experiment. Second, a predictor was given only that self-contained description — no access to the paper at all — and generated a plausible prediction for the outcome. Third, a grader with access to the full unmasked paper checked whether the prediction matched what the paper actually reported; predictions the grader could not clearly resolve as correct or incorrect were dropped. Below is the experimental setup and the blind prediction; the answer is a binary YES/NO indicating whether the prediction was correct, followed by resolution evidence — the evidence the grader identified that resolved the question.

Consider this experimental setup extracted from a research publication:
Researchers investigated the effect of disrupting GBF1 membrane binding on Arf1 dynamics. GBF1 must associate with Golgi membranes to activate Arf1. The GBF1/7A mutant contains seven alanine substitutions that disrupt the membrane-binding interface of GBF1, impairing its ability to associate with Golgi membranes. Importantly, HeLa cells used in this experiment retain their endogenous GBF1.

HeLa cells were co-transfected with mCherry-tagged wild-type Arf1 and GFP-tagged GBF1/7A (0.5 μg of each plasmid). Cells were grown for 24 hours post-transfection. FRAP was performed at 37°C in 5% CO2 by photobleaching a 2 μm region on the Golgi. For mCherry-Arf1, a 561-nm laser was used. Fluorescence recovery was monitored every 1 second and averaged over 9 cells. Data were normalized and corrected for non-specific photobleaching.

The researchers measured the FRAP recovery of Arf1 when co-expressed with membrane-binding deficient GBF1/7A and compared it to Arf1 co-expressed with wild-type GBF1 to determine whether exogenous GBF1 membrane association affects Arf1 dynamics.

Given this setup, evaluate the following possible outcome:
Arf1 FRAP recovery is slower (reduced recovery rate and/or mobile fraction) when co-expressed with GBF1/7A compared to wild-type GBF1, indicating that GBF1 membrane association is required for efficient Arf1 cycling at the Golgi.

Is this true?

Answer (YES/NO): NO